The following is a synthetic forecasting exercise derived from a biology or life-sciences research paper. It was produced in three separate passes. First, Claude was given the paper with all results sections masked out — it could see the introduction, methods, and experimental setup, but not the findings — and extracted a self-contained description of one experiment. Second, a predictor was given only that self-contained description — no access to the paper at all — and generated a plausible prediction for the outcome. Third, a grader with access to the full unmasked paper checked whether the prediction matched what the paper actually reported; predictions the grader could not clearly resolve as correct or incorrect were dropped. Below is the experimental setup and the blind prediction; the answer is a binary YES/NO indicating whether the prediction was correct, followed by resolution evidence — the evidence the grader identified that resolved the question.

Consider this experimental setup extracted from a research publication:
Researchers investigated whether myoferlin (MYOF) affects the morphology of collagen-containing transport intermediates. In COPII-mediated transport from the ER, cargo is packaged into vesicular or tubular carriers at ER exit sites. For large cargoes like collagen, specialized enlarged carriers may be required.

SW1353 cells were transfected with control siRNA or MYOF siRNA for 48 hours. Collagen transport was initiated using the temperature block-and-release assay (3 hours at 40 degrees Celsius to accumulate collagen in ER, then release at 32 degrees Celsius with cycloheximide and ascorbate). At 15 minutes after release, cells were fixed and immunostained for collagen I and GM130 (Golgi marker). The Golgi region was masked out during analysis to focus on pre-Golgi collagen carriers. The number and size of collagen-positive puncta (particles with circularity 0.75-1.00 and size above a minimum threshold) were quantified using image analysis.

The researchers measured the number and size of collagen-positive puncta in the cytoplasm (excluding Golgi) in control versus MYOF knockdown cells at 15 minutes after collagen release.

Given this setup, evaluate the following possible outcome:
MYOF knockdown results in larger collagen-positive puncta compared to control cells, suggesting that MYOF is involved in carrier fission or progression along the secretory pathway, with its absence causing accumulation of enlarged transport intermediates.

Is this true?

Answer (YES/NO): YES